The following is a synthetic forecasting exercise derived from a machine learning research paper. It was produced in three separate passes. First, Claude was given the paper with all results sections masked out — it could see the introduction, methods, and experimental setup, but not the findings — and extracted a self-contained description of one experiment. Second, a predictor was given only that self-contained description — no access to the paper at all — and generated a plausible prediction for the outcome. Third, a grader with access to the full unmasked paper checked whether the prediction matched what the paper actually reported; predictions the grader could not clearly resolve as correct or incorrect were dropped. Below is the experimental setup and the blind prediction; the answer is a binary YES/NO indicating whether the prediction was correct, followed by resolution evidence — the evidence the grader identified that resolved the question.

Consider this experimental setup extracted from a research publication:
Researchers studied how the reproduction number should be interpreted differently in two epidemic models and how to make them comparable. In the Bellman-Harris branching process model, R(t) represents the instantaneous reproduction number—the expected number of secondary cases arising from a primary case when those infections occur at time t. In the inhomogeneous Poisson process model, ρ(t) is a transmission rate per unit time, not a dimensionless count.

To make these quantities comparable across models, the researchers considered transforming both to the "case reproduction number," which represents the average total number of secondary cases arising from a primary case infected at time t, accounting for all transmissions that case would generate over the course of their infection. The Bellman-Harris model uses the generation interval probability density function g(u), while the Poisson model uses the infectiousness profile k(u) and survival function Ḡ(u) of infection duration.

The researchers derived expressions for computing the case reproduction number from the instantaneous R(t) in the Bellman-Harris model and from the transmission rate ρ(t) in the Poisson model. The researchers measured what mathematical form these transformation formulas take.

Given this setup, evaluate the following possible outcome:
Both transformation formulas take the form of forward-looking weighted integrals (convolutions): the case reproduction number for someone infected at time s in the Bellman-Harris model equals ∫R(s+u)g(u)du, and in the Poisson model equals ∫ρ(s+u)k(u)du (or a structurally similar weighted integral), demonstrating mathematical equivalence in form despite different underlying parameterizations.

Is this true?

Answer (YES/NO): NO